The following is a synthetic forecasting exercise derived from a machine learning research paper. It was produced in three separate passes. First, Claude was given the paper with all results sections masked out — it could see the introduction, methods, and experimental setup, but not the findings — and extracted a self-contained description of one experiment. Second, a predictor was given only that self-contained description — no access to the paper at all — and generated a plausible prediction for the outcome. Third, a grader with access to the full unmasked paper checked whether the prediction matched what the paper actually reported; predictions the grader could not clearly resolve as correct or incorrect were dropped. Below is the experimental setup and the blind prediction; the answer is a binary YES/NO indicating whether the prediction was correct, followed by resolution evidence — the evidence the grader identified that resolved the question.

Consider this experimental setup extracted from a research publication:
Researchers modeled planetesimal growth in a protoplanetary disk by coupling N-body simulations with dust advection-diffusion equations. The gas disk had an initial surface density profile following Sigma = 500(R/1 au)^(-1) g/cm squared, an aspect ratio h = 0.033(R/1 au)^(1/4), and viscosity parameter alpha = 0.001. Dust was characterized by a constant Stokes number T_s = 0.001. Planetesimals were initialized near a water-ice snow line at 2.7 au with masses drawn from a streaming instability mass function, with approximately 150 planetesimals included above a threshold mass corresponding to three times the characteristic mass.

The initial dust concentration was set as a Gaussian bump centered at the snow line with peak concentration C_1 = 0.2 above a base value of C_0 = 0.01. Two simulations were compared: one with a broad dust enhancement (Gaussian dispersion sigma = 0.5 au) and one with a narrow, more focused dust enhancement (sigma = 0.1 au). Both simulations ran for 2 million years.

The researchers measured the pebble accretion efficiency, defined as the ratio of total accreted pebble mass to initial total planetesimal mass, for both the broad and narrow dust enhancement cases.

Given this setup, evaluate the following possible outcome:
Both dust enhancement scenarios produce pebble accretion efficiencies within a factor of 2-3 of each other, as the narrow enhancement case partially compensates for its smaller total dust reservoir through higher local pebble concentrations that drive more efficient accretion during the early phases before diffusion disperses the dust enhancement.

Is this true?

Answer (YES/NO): YES